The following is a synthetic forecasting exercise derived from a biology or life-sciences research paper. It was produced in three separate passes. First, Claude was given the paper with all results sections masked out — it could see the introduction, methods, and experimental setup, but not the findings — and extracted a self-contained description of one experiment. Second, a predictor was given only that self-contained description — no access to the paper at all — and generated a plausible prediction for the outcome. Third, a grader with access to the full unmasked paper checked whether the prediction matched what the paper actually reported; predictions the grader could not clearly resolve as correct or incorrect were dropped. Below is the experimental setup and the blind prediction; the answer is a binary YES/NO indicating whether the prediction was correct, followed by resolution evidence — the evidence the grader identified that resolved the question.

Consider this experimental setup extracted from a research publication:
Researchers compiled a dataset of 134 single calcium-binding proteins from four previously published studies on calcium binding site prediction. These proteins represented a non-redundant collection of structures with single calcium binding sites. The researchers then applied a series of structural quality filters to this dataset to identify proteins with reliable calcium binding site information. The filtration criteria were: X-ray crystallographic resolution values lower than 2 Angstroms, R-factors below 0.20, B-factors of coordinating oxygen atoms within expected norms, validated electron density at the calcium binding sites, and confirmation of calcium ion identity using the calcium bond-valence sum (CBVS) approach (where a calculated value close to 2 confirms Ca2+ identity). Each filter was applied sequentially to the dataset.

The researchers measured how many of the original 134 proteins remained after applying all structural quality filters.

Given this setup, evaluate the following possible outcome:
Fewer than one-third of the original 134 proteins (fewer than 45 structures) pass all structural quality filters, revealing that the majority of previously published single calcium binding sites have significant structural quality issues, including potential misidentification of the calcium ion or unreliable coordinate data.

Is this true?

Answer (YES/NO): YES